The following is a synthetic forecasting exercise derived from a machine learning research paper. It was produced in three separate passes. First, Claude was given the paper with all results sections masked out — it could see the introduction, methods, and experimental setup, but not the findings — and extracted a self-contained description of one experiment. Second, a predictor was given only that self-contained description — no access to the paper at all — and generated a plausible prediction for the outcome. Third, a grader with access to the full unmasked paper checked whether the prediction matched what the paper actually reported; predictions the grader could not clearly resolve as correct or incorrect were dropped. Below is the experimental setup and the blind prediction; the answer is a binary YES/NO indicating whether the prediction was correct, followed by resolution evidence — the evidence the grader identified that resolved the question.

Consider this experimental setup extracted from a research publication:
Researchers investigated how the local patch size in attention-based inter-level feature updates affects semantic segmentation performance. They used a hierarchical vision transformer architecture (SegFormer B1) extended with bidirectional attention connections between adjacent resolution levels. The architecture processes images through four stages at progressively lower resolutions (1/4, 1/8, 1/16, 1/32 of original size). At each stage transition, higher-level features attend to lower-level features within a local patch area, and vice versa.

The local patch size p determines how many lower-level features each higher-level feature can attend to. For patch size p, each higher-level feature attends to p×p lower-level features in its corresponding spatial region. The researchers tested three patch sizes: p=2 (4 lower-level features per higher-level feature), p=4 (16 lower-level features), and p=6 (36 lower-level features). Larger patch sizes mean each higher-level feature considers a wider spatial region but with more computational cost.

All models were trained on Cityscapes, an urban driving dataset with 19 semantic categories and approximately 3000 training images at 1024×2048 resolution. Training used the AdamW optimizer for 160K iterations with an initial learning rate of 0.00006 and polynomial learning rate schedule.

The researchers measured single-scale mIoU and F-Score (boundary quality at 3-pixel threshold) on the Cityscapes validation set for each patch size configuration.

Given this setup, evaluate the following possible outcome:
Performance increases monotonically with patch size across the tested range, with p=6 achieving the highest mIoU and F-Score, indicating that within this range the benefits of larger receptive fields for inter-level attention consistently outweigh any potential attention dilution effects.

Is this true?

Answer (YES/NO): NO